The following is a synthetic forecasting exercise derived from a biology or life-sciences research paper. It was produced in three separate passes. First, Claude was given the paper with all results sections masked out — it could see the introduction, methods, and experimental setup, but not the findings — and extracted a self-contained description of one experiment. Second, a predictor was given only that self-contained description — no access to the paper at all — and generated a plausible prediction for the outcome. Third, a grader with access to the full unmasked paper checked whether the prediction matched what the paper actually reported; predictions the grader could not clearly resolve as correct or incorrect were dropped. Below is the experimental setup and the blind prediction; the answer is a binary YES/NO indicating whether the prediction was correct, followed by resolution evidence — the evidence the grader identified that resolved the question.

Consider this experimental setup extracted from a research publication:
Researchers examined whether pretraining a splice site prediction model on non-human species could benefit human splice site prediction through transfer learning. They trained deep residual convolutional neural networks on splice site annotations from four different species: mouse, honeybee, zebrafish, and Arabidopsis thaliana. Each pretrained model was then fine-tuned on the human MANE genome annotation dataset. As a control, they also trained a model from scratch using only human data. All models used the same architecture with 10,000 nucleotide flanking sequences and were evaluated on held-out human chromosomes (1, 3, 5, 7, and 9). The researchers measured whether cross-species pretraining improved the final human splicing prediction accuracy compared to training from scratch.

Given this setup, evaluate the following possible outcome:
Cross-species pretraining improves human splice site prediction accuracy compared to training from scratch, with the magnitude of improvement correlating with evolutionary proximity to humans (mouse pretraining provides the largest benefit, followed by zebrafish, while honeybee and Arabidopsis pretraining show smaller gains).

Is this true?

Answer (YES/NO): NO